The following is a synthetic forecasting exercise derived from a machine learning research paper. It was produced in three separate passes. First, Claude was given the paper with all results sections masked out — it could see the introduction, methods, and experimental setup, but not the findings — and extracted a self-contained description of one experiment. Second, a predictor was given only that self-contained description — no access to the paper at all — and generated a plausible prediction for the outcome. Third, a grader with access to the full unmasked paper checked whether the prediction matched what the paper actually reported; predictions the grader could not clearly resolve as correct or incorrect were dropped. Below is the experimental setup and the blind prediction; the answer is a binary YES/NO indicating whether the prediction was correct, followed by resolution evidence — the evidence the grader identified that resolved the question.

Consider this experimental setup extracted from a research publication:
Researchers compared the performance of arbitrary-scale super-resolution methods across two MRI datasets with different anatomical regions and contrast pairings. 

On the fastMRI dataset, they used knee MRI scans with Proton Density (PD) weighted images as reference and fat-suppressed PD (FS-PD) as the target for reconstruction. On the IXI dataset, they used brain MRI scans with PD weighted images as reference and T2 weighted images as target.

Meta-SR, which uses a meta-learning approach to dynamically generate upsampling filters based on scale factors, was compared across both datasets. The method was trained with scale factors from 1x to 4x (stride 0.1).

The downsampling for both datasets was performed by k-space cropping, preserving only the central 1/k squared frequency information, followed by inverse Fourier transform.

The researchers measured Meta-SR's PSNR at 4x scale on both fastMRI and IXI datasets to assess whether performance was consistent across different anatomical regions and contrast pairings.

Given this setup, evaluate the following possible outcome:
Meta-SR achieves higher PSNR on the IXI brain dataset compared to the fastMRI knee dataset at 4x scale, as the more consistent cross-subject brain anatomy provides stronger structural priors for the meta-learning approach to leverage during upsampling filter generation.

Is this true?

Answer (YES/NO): NO